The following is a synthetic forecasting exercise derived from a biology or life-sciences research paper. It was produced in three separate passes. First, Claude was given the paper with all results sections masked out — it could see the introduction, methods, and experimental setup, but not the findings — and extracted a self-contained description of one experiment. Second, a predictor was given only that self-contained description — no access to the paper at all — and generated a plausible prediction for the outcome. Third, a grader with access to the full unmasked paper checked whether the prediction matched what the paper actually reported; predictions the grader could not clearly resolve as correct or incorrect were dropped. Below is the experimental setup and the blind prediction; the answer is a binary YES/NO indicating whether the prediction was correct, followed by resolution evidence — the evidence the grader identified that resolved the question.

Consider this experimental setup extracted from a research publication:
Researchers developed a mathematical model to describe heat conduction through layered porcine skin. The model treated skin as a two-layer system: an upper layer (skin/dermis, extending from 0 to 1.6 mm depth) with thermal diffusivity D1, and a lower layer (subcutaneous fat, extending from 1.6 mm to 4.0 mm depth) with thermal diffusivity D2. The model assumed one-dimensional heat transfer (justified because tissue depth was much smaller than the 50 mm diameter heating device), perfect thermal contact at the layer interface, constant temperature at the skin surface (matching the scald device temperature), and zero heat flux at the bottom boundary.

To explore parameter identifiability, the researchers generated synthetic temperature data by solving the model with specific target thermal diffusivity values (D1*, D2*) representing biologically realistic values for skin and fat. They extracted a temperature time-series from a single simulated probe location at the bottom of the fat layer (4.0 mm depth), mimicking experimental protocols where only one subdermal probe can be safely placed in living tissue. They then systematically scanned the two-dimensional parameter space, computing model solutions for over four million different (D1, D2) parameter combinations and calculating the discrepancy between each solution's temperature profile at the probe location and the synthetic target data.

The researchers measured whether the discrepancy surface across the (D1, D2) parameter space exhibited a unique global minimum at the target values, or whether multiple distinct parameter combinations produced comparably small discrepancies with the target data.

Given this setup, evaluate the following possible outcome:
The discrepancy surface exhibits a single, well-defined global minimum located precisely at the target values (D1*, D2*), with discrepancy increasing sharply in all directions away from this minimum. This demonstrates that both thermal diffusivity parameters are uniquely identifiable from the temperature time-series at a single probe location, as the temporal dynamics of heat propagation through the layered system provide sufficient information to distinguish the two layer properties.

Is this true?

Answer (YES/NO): NO